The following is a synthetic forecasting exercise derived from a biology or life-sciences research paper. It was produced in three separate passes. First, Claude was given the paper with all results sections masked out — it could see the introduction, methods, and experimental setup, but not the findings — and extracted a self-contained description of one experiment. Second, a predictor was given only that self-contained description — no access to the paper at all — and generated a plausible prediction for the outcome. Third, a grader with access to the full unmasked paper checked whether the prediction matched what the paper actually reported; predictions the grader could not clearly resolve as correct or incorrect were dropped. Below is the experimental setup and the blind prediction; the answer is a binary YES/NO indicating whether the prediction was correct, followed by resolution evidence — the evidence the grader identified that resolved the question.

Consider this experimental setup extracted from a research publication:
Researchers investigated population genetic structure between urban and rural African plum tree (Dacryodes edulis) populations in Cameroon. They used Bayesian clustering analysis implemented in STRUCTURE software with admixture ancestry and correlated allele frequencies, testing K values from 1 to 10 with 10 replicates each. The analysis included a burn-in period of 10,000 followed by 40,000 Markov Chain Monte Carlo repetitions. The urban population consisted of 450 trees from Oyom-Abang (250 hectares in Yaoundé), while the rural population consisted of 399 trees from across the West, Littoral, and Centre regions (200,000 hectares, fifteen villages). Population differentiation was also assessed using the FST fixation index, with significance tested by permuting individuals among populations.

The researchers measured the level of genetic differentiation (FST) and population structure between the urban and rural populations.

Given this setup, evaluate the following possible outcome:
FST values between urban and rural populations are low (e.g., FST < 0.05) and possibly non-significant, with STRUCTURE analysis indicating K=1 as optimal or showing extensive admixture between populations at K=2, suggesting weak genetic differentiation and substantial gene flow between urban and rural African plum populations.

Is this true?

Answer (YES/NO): NO